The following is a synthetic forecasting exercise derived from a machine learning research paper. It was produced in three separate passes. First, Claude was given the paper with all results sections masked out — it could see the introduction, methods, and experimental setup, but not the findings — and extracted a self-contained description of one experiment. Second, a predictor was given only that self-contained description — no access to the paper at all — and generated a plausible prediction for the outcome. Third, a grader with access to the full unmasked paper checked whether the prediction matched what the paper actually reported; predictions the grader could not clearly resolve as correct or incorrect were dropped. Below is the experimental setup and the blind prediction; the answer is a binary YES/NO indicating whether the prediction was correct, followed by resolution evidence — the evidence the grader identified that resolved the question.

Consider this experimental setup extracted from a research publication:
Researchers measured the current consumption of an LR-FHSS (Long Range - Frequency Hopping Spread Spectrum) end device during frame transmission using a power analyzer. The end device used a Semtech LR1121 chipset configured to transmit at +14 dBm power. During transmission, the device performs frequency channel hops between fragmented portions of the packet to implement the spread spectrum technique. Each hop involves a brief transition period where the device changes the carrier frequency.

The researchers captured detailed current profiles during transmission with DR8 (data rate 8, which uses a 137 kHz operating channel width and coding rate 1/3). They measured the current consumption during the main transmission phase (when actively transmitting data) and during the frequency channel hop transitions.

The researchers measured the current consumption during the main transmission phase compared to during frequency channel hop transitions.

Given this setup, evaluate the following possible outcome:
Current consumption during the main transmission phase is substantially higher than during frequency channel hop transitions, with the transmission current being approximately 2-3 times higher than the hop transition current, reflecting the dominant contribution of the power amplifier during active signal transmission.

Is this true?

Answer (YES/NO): YES